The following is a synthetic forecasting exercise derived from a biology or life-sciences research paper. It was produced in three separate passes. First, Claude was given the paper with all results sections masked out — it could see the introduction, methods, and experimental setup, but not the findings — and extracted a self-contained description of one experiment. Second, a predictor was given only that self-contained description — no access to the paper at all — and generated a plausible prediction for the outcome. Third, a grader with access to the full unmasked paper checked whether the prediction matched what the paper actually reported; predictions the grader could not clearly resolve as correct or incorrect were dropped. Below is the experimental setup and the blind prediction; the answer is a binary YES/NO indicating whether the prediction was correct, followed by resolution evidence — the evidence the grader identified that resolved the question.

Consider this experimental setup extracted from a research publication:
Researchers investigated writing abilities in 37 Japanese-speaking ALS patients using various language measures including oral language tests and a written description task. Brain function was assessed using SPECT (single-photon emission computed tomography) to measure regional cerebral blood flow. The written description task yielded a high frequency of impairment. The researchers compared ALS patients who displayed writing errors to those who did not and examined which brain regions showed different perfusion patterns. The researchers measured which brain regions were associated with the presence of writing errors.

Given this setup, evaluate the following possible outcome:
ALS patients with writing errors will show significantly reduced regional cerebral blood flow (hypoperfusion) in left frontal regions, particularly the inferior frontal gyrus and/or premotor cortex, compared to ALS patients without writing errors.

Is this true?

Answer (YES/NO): NO